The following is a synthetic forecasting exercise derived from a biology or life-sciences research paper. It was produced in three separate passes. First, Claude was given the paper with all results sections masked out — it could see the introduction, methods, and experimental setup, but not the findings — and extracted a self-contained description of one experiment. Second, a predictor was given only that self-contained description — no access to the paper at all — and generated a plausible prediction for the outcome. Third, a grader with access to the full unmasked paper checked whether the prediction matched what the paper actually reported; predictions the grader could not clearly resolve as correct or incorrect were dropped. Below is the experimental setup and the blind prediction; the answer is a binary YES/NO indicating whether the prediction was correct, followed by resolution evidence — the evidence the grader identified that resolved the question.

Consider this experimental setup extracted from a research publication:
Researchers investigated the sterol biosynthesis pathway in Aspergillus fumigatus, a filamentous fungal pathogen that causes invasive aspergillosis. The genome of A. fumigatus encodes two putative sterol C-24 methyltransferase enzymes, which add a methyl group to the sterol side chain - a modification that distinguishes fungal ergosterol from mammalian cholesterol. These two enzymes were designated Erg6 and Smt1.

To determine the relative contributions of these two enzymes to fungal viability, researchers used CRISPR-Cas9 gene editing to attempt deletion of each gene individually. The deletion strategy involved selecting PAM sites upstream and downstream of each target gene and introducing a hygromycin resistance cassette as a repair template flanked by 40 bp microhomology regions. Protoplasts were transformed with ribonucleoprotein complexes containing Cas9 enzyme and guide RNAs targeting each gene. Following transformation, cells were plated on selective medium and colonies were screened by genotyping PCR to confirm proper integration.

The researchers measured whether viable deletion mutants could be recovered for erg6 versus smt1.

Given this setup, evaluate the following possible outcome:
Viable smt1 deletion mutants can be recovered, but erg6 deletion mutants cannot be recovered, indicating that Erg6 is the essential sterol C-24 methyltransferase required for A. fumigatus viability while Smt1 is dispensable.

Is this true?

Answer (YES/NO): YES